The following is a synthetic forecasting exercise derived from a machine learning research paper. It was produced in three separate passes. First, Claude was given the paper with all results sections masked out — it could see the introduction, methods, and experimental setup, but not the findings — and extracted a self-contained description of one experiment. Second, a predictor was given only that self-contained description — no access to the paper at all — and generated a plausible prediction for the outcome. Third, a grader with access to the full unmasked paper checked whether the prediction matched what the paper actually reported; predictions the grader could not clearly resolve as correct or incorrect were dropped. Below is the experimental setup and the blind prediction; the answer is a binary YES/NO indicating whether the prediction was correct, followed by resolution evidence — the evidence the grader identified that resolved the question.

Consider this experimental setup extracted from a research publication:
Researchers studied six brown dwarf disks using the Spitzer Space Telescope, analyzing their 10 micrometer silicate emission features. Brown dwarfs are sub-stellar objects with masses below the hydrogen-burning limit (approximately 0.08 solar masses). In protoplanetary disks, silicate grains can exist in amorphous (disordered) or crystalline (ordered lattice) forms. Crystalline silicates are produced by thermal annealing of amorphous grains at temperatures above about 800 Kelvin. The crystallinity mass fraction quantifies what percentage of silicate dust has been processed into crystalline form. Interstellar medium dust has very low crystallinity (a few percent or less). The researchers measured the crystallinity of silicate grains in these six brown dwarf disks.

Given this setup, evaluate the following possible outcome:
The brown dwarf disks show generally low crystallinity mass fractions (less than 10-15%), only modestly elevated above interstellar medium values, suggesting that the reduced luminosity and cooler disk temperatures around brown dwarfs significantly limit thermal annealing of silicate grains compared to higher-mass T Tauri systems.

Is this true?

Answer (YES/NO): NO